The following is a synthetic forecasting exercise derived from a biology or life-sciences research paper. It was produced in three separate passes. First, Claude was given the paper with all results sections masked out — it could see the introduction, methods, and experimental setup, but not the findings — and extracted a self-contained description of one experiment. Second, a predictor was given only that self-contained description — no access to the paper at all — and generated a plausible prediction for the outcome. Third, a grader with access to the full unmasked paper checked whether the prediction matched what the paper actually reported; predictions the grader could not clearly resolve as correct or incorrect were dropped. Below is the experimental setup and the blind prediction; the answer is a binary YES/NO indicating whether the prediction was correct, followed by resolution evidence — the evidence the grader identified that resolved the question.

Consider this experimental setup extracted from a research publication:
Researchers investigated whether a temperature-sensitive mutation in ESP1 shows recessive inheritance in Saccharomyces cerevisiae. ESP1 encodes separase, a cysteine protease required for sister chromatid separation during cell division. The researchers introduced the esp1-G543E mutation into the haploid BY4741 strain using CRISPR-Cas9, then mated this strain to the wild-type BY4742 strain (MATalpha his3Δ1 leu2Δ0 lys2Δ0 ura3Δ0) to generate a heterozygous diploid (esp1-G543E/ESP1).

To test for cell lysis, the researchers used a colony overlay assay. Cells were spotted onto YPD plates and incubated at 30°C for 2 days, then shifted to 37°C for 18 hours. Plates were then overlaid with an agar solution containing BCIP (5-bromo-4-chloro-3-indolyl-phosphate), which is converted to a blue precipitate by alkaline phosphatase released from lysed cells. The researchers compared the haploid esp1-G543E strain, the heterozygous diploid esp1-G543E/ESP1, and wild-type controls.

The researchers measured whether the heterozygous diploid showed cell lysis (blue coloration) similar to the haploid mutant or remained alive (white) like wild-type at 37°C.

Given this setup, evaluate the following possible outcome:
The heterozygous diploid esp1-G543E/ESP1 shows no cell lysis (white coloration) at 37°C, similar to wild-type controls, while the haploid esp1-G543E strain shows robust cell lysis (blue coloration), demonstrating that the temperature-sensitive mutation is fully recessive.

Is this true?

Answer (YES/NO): YES